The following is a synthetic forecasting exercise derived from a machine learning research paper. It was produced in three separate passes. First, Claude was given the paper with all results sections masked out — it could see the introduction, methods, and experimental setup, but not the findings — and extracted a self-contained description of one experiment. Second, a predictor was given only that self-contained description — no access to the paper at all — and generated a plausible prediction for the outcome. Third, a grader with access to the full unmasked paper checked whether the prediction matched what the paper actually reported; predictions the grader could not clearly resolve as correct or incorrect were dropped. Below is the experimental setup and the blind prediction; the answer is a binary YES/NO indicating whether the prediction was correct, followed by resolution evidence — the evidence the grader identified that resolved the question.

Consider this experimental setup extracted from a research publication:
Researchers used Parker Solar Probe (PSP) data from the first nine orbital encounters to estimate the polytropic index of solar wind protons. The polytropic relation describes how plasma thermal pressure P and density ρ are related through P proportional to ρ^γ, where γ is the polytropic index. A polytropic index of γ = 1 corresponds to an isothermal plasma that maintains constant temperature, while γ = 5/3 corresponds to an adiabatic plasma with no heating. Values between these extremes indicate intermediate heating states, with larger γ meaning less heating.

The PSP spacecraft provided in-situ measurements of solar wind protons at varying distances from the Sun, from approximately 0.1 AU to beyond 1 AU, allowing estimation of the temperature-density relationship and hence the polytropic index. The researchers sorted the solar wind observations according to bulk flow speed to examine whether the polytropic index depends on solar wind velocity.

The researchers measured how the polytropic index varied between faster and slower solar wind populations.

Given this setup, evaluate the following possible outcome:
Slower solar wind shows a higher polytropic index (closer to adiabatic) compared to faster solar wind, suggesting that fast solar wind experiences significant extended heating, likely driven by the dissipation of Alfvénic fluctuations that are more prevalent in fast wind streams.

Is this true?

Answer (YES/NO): YES